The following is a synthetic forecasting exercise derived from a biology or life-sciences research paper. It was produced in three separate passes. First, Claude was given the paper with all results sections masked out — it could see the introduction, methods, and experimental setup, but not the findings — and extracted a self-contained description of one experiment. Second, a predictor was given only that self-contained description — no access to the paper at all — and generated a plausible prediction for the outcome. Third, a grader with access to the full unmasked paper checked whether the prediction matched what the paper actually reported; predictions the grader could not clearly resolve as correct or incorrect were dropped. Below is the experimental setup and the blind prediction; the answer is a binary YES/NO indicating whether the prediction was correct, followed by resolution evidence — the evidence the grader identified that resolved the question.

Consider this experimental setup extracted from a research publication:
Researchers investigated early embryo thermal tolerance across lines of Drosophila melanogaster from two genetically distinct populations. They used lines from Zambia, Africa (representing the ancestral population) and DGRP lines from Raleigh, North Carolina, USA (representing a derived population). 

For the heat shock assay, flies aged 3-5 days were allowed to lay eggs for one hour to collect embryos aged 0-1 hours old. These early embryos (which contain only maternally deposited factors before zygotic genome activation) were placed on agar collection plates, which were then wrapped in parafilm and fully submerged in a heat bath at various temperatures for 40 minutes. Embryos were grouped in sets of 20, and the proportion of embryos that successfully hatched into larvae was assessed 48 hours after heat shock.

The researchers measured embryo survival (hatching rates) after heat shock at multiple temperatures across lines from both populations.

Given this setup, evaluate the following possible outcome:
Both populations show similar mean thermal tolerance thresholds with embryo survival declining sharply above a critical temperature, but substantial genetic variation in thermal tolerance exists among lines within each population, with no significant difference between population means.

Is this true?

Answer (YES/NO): NO